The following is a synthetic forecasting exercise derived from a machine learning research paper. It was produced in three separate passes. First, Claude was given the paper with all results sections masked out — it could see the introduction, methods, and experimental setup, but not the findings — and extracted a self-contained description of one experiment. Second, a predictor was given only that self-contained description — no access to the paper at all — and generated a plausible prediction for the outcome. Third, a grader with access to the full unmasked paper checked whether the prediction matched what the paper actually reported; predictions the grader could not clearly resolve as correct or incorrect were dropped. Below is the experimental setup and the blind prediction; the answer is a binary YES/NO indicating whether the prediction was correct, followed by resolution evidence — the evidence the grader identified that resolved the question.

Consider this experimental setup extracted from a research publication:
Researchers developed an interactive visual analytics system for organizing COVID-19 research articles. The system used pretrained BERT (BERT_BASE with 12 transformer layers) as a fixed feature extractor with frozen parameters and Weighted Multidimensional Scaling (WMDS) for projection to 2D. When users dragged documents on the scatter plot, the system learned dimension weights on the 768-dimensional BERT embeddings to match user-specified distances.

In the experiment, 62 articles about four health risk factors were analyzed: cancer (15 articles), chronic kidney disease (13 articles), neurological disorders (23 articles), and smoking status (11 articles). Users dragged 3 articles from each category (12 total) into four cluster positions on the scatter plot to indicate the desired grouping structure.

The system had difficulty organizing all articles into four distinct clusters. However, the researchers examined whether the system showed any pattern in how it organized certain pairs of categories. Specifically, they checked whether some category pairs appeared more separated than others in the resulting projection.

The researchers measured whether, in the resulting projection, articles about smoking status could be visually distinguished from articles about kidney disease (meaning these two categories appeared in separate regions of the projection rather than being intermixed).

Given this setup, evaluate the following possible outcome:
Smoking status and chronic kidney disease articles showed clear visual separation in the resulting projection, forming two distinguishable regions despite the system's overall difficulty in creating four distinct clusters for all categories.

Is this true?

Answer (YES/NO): YES